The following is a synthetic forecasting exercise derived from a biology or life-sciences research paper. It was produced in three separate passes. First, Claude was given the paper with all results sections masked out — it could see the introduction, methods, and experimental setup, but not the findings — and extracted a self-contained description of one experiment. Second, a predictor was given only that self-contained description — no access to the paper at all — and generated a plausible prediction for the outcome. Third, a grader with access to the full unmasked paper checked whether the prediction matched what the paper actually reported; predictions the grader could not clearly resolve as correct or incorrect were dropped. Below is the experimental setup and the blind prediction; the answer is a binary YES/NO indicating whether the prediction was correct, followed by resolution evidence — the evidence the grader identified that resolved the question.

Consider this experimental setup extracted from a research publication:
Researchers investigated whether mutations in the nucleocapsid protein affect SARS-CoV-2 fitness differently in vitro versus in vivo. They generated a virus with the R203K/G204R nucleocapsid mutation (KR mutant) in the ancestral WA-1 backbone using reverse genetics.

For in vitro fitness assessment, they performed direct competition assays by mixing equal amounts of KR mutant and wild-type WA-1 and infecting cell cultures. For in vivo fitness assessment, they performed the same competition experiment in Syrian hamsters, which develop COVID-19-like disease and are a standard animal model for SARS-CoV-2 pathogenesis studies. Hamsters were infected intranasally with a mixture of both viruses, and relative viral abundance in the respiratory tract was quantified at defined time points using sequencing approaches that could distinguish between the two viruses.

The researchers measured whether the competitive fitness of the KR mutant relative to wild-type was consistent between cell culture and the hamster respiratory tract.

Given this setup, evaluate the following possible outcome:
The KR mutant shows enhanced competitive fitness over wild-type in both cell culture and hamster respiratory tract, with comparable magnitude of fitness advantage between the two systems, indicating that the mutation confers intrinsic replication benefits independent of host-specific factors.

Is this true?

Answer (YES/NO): NO